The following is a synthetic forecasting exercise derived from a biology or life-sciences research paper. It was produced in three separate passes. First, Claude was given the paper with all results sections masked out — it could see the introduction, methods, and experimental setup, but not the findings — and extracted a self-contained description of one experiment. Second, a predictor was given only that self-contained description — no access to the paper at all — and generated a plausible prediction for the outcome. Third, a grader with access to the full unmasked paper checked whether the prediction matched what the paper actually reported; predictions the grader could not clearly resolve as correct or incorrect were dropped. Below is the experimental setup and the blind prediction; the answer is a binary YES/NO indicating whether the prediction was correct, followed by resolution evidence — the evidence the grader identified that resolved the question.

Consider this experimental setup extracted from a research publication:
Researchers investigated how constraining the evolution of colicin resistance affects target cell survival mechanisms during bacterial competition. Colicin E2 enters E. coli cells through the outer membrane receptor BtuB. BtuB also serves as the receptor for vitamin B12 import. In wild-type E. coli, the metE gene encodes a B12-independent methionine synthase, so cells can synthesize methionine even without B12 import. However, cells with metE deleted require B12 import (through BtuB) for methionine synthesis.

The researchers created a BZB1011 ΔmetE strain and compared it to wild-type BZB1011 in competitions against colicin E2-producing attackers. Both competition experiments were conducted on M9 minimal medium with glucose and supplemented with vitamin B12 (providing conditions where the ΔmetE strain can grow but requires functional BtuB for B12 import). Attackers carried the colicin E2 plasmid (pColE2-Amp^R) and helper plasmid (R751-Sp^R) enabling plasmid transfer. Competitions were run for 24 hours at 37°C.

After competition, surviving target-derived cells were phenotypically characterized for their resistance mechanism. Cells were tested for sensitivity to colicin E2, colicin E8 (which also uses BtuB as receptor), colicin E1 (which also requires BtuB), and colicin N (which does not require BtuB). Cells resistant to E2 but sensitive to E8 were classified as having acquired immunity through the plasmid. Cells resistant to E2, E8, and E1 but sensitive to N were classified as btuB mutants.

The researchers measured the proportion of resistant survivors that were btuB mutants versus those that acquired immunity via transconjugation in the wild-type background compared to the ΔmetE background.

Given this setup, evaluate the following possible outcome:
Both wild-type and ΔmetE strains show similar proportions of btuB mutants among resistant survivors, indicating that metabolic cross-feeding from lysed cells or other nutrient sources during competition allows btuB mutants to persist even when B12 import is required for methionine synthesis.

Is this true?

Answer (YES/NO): NO